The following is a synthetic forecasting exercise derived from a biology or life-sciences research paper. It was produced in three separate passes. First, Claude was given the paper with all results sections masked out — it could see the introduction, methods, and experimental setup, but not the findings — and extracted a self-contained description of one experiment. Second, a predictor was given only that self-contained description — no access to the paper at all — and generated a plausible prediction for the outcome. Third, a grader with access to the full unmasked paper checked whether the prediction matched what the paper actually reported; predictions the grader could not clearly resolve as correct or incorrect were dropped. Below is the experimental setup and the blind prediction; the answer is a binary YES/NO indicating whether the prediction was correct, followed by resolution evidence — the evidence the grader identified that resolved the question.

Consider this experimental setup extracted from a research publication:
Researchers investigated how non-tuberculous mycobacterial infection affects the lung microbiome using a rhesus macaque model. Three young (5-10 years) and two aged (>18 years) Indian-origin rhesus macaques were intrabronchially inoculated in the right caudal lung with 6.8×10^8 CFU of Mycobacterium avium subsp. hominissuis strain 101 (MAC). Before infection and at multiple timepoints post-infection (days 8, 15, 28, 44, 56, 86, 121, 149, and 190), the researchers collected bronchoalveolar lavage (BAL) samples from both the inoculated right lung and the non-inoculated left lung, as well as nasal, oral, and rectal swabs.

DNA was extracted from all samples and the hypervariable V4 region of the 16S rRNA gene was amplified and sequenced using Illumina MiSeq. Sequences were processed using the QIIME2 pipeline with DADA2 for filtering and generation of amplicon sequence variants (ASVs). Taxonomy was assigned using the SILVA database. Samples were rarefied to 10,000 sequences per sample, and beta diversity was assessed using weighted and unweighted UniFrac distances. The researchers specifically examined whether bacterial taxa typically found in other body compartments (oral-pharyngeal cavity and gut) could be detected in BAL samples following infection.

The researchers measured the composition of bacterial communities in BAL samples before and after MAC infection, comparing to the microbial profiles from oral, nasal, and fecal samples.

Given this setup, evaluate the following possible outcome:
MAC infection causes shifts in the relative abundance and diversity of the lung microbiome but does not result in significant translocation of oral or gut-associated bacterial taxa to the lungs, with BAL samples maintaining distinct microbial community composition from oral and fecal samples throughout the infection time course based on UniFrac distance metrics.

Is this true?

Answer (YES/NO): NO